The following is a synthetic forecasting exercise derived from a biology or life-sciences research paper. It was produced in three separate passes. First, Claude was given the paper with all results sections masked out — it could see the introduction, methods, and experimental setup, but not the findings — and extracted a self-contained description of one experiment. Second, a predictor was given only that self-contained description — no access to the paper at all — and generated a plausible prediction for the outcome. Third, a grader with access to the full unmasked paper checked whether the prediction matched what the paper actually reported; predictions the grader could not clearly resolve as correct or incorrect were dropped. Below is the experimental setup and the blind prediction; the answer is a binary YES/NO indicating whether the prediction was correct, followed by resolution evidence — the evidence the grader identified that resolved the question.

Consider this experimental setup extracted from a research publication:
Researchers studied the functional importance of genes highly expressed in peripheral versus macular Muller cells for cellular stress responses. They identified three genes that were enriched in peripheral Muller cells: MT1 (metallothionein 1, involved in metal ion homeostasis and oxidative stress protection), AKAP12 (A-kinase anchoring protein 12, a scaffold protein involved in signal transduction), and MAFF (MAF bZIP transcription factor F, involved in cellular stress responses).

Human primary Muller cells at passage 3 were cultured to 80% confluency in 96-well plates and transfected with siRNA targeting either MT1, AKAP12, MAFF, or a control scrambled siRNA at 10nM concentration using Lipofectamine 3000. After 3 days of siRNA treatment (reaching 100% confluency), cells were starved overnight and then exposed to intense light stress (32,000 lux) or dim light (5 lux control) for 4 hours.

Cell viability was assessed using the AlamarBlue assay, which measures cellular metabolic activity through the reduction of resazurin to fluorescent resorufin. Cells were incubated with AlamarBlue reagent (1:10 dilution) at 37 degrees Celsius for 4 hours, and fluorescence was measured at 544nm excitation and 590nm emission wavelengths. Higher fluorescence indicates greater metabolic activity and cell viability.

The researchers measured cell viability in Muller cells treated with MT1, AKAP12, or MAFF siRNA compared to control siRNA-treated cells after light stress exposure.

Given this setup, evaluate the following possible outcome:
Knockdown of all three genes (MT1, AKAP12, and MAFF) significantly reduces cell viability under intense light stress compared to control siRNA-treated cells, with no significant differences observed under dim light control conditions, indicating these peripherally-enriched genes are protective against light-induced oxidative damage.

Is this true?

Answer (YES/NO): NO